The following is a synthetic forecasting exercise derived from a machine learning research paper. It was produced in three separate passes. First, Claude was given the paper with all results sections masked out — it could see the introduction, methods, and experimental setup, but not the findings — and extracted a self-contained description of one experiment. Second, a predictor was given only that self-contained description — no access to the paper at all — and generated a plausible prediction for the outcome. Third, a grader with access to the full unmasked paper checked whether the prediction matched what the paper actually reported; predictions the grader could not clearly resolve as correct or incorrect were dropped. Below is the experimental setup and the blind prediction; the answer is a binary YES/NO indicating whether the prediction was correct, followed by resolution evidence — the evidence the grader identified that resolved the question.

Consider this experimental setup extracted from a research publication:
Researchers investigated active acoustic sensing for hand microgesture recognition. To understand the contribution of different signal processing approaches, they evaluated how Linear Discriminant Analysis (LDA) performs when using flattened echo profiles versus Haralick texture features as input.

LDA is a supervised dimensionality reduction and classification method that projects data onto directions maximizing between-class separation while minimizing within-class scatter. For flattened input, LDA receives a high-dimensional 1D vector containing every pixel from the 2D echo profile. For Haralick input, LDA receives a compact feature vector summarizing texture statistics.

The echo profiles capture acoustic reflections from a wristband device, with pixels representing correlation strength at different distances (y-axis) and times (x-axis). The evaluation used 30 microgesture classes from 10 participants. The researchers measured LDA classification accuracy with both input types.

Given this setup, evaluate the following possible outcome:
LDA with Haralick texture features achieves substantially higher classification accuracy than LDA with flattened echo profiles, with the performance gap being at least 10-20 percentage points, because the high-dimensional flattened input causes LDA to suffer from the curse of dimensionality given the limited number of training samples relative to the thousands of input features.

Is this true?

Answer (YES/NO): YES